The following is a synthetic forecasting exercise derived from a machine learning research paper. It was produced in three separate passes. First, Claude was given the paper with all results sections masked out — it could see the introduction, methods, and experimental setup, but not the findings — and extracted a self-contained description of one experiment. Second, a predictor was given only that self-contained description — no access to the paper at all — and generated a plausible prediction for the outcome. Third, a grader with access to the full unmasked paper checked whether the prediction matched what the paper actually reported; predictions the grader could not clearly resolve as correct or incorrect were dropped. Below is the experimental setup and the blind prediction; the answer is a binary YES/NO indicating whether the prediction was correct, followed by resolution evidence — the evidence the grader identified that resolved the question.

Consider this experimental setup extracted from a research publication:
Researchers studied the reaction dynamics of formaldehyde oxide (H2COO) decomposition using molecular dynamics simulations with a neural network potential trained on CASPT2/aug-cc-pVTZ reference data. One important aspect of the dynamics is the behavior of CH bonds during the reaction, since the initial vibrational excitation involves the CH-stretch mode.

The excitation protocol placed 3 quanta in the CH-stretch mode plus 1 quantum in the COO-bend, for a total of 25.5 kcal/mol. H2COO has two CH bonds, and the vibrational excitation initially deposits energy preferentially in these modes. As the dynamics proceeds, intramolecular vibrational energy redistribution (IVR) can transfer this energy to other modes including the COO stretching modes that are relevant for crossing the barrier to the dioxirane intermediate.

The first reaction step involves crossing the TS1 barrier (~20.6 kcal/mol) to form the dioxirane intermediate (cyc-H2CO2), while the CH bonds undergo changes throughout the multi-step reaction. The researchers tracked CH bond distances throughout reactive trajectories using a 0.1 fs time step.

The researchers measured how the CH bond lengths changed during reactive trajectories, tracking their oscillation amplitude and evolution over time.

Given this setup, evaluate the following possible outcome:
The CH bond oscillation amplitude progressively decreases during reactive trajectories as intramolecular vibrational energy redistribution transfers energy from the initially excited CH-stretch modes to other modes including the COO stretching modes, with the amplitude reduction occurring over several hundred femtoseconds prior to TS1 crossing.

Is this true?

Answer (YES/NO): NO